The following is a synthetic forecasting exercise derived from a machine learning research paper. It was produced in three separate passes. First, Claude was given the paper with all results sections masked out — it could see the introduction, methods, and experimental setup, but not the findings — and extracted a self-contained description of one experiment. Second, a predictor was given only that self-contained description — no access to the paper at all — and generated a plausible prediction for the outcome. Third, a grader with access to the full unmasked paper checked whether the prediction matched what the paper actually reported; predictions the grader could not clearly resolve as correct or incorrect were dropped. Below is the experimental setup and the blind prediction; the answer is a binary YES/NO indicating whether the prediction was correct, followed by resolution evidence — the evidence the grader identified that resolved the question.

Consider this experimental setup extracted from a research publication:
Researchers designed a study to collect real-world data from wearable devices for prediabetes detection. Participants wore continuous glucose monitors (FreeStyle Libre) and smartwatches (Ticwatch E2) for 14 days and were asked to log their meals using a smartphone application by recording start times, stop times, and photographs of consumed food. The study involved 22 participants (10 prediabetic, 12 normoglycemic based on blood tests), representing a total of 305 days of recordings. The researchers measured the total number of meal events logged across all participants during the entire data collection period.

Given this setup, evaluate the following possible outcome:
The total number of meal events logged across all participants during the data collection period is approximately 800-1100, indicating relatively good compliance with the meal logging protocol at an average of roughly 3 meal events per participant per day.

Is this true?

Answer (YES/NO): YES